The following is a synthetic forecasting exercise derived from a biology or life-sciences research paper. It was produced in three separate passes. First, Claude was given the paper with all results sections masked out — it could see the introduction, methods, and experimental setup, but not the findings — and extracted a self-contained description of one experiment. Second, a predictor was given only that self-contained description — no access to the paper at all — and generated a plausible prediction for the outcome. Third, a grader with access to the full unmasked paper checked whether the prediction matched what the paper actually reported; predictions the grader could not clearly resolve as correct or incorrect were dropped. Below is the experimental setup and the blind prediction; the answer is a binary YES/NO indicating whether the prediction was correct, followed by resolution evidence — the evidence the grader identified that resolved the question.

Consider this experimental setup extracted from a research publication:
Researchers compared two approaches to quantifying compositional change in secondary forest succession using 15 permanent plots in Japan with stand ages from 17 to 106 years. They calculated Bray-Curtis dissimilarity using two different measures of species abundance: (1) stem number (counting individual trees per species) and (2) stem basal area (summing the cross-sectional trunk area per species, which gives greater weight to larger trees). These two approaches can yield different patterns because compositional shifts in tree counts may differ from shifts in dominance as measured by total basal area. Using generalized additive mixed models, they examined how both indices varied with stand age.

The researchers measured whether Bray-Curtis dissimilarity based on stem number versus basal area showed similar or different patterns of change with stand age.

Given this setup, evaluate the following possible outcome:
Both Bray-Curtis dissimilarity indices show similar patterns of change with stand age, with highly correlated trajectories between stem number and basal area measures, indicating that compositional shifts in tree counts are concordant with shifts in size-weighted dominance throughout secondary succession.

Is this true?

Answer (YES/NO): NO